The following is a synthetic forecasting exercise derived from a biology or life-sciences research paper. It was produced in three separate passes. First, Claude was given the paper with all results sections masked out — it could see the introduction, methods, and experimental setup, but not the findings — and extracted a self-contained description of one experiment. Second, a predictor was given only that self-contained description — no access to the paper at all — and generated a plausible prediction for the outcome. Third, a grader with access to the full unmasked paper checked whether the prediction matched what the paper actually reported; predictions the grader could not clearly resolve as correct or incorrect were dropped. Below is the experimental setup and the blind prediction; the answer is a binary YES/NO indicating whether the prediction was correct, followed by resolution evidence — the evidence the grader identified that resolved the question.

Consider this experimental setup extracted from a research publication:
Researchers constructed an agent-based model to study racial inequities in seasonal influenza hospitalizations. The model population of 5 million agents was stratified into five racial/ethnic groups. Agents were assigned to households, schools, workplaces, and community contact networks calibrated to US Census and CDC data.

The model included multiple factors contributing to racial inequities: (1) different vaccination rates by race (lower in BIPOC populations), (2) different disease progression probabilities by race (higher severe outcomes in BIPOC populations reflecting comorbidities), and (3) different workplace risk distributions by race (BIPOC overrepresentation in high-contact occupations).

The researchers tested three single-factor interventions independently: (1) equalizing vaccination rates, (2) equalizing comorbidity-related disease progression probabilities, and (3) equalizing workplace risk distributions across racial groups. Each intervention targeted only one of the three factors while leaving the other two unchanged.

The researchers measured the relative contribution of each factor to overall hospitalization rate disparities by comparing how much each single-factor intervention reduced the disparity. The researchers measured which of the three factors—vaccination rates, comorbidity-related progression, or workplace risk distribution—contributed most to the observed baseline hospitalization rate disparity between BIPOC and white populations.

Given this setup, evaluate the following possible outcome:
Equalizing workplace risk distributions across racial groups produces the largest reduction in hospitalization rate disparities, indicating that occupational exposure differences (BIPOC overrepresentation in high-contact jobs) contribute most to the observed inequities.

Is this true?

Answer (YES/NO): NO